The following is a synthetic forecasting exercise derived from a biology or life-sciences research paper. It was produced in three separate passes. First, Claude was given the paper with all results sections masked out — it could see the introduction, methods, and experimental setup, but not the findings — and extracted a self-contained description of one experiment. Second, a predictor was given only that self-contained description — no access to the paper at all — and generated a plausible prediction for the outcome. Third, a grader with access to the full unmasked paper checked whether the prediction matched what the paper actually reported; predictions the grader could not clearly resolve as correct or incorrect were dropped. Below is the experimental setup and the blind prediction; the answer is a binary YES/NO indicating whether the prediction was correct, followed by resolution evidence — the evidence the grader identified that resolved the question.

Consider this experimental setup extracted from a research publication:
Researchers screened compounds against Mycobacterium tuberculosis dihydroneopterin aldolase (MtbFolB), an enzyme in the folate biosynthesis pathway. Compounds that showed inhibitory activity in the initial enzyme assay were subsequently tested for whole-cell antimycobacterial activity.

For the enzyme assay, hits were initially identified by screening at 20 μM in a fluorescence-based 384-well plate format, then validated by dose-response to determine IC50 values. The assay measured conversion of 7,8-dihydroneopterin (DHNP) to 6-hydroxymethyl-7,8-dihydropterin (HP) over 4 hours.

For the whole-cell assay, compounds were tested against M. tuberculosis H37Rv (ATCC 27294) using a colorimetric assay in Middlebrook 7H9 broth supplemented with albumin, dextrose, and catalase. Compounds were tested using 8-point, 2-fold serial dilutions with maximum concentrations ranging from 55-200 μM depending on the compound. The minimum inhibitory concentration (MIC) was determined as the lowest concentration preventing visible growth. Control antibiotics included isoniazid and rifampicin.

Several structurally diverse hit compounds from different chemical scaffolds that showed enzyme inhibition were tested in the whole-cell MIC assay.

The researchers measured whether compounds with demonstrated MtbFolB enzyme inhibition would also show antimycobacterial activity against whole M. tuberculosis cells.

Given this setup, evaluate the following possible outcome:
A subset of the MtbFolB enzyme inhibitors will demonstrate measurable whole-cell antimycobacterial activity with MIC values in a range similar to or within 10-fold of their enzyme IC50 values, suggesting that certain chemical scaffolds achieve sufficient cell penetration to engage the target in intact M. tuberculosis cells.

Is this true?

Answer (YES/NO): YES